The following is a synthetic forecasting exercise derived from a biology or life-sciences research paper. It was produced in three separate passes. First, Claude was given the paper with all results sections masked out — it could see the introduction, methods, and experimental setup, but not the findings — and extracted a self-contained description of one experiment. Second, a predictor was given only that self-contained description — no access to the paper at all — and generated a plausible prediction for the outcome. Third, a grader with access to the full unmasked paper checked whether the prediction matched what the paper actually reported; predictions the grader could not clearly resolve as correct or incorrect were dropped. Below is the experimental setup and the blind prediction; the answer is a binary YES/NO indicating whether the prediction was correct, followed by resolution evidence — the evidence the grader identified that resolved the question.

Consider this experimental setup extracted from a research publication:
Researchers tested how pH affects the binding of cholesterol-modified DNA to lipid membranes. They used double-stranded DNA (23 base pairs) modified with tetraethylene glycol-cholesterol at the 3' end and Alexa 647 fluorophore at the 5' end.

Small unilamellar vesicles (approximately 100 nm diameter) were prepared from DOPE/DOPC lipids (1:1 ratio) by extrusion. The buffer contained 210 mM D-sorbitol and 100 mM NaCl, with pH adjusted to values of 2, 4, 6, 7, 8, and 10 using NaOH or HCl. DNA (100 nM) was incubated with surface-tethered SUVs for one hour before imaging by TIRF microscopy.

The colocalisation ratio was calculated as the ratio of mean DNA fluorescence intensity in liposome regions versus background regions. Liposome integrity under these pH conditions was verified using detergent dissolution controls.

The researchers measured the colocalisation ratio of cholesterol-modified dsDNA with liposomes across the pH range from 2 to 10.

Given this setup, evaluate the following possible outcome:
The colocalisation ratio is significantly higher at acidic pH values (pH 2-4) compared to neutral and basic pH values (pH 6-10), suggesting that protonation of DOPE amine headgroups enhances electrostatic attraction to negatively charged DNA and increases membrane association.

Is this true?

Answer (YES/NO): NO